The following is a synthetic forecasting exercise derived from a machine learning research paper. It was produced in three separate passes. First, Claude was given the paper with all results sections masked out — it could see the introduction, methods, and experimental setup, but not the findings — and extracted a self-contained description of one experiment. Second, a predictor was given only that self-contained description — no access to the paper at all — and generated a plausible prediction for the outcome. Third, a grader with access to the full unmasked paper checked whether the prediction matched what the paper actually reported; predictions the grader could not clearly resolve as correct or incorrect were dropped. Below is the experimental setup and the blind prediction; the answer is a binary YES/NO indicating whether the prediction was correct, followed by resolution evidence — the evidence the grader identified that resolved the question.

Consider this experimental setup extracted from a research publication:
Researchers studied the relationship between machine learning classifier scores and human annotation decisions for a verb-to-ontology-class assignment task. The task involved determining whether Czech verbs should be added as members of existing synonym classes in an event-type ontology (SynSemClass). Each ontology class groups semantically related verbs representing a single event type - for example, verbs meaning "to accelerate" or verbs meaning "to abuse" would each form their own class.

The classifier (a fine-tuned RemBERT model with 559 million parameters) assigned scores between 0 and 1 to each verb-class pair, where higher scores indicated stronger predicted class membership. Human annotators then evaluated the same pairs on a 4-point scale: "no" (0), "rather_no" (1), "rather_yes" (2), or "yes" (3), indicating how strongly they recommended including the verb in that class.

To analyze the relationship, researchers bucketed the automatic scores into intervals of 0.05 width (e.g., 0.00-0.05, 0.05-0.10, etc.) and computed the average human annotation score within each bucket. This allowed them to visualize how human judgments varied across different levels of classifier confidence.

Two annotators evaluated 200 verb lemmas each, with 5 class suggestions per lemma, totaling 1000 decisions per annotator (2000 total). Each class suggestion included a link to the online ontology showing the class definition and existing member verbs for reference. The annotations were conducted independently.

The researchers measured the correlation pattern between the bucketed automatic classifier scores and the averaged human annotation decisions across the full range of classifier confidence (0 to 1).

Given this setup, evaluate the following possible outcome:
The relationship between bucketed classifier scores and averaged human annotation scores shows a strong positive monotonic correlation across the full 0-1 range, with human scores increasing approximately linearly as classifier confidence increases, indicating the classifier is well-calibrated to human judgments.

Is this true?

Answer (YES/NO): YES